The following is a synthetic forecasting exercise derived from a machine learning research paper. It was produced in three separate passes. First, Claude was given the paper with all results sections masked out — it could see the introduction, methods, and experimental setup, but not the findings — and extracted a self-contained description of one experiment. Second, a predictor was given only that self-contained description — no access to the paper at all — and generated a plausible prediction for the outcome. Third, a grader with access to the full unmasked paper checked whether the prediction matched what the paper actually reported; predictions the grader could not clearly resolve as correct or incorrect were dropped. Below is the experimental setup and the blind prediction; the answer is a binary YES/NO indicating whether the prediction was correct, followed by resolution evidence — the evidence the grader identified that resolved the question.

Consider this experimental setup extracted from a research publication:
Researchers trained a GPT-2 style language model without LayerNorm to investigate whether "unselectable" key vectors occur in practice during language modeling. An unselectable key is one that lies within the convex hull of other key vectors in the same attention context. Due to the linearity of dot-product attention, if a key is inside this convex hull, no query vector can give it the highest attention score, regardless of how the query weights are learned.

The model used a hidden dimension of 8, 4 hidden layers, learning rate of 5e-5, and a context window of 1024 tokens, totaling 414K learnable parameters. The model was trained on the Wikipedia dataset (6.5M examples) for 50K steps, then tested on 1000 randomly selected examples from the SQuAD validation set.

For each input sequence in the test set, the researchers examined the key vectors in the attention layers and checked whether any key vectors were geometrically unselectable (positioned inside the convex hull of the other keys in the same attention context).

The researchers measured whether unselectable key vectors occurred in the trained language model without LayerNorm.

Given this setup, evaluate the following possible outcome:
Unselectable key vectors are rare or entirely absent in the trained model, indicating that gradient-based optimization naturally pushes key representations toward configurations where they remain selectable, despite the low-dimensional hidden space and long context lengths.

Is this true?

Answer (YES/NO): NO